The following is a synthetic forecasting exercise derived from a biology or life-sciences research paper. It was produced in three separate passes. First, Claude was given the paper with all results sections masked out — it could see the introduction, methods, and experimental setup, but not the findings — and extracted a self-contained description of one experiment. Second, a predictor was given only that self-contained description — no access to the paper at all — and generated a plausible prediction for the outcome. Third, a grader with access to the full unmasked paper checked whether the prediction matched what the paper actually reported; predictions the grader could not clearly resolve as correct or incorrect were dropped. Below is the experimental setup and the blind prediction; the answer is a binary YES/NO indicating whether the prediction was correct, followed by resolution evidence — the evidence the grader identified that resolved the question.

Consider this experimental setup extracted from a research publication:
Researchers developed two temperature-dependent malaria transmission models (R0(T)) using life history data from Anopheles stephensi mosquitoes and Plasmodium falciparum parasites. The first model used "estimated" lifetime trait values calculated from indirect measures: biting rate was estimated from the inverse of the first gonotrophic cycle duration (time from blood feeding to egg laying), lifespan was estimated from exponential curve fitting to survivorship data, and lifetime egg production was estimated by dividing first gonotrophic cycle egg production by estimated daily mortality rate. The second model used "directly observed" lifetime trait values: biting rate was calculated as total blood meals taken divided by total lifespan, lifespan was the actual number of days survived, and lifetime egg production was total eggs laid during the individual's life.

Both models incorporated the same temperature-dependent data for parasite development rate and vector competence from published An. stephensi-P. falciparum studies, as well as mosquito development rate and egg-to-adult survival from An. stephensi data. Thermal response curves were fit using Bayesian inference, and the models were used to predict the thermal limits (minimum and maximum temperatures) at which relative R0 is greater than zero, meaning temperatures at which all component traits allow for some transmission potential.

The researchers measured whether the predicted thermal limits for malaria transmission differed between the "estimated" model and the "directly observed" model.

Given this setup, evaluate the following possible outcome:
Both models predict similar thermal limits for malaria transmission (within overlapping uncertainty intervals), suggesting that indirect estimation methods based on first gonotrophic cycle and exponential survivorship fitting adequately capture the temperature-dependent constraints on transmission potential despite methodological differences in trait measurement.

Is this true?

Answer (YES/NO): YES